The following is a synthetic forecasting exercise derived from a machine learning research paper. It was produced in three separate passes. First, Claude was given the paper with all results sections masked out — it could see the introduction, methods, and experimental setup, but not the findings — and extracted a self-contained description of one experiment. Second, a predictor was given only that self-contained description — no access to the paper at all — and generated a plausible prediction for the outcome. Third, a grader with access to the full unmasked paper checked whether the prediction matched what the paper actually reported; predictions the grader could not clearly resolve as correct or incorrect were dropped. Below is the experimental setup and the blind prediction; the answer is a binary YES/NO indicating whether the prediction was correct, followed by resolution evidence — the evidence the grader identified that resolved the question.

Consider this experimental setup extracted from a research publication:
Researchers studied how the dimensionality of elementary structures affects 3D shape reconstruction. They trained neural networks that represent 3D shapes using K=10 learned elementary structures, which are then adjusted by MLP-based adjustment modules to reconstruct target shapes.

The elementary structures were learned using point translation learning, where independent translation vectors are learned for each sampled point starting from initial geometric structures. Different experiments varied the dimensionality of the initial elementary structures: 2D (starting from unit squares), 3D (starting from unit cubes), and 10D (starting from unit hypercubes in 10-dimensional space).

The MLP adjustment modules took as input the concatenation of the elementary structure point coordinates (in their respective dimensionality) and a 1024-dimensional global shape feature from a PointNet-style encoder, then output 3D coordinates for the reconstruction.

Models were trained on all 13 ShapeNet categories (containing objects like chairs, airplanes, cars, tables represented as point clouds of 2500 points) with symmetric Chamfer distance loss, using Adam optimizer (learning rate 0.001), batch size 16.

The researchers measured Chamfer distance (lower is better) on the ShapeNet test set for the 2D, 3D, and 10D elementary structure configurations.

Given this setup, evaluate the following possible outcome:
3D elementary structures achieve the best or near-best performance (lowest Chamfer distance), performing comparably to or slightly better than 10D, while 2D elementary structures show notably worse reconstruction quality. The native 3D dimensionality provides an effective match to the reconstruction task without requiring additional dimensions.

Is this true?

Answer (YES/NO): NO